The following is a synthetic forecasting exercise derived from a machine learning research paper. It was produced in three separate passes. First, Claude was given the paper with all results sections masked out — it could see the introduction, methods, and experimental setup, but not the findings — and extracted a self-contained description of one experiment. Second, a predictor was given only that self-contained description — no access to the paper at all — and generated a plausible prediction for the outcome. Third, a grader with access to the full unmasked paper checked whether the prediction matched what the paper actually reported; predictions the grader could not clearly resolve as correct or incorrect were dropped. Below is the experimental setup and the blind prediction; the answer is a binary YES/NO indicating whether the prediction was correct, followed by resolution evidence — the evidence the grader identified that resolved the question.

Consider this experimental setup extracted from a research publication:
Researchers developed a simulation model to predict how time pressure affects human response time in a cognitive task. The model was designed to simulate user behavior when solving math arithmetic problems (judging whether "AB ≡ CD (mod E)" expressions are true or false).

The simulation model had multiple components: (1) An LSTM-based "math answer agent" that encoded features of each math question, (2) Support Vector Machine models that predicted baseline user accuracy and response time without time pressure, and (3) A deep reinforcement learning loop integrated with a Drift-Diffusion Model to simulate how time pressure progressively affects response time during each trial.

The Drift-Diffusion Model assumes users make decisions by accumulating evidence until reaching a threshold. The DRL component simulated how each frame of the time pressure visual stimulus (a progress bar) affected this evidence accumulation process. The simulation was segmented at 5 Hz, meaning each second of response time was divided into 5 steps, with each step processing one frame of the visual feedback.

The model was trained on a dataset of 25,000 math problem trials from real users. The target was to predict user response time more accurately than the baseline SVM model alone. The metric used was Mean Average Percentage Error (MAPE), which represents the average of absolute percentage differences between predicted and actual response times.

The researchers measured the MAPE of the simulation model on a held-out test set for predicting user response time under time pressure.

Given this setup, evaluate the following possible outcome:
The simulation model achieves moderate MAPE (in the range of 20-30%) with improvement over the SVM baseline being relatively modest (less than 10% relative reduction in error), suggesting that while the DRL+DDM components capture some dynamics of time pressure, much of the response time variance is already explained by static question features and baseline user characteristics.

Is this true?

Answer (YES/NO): NO